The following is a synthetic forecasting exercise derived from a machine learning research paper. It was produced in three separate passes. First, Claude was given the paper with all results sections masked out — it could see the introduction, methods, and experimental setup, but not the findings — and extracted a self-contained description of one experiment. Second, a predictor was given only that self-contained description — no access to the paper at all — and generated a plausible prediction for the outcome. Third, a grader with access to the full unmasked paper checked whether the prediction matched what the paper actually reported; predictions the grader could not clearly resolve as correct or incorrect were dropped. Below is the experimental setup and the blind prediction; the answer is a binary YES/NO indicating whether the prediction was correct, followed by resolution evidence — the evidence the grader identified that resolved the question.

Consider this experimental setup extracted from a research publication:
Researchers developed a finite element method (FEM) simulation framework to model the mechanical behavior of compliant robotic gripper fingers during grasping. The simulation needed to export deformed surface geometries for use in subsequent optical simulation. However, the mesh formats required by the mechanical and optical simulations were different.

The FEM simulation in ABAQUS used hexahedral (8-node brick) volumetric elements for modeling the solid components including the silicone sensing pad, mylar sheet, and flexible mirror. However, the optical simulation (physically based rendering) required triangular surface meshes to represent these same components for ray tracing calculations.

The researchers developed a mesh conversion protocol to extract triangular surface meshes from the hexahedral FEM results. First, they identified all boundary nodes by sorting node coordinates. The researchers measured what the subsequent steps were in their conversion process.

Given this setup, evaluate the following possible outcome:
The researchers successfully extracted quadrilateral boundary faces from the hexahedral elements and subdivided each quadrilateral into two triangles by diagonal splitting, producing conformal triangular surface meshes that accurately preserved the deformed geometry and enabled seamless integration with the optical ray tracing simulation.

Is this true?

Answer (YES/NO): YES